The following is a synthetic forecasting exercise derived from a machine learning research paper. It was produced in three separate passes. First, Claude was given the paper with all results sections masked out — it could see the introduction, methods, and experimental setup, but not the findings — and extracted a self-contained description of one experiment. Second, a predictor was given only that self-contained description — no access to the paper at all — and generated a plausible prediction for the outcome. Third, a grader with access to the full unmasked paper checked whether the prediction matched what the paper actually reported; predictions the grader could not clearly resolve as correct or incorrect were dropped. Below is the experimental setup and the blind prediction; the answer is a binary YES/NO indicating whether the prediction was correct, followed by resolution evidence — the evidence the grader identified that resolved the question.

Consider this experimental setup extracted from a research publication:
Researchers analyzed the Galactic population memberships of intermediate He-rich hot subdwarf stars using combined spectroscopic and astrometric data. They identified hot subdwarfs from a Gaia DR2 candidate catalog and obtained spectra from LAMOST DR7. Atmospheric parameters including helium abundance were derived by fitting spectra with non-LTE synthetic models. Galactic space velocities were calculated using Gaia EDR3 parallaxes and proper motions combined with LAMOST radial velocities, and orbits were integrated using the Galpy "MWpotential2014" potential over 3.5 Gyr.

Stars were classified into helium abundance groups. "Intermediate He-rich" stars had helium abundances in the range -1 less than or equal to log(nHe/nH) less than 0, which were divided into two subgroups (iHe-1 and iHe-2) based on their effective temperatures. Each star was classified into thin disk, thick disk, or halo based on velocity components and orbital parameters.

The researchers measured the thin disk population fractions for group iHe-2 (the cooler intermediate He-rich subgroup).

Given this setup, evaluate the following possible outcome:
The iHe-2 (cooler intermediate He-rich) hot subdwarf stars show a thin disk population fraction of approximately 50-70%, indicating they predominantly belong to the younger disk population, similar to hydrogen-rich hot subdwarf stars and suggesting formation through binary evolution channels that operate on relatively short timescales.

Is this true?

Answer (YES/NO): NO